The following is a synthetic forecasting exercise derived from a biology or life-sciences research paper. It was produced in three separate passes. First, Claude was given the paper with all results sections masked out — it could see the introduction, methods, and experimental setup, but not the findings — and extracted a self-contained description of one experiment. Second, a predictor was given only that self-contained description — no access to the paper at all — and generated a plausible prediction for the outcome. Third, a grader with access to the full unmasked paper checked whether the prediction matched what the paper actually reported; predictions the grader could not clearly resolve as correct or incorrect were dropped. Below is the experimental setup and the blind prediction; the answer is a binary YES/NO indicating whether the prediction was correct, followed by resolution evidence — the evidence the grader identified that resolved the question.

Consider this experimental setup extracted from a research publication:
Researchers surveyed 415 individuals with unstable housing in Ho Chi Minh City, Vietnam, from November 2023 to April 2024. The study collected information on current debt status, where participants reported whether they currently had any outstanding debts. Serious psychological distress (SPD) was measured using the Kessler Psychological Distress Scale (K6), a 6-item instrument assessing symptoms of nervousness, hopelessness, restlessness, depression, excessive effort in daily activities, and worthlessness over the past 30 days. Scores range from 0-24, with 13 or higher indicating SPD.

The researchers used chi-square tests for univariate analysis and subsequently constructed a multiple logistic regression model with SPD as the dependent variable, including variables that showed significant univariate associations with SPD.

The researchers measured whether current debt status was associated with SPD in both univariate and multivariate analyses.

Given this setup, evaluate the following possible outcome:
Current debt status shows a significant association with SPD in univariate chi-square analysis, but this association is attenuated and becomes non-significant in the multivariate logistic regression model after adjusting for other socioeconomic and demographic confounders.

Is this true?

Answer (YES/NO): NO